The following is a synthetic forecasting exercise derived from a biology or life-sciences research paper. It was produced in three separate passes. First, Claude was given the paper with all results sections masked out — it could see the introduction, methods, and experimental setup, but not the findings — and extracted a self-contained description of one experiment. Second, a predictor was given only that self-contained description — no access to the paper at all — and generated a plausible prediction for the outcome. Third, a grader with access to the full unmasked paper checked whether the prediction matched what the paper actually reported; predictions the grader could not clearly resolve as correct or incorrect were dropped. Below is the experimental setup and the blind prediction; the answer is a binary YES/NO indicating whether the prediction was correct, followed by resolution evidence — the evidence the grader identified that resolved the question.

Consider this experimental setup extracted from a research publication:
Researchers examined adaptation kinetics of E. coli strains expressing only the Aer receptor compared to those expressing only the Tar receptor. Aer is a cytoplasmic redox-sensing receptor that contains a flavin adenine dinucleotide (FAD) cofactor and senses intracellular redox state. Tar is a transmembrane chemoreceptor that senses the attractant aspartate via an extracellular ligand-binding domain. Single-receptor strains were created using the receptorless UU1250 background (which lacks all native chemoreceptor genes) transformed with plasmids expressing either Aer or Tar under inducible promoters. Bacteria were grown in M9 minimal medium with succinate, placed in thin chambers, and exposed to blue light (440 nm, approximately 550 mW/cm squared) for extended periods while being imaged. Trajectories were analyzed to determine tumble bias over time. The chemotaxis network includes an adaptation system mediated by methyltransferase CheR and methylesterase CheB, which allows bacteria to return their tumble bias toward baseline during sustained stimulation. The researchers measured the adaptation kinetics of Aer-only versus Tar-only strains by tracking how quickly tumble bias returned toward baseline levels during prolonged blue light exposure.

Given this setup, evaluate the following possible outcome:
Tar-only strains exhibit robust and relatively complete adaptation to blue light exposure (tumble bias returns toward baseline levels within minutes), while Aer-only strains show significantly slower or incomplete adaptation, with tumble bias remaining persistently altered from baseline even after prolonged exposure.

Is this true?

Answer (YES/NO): YES